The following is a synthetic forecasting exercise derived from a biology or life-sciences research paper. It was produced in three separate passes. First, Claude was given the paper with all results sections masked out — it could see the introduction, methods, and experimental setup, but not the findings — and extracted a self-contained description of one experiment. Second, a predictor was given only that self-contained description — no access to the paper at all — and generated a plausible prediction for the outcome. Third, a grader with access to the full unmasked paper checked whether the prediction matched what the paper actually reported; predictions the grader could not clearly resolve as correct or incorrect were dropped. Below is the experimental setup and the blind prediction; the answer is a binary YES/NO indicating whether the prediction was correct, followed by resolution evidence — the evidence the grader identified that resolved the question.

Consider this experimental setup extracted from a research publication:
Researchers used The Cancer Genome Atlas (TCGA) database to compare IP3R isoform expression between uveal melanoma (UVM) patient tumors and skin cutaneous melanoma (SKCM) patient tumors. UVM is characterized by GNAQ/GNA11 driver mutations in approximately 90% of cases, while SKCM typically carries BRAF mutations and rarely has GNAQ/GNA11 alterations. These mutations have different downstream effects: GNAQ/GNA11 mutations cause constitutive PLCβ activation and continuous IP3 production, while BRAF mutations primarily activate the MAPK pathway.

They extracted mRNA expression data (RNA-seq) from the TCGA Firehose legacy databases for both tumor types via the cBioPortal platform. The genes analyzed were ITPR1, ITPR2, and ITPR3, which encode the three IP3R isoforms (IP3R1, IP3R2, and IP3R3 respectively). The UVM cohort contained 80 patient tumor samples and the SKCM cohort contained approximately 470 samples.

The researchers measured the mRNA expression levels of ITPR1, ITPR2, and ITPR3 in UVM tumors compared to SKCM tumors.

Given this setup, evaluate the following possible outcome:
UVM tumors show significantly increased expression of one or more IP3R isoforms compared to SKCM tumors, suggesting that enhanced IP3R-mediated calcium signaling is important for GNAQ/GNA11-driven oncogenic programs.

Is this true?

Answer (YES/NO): NO